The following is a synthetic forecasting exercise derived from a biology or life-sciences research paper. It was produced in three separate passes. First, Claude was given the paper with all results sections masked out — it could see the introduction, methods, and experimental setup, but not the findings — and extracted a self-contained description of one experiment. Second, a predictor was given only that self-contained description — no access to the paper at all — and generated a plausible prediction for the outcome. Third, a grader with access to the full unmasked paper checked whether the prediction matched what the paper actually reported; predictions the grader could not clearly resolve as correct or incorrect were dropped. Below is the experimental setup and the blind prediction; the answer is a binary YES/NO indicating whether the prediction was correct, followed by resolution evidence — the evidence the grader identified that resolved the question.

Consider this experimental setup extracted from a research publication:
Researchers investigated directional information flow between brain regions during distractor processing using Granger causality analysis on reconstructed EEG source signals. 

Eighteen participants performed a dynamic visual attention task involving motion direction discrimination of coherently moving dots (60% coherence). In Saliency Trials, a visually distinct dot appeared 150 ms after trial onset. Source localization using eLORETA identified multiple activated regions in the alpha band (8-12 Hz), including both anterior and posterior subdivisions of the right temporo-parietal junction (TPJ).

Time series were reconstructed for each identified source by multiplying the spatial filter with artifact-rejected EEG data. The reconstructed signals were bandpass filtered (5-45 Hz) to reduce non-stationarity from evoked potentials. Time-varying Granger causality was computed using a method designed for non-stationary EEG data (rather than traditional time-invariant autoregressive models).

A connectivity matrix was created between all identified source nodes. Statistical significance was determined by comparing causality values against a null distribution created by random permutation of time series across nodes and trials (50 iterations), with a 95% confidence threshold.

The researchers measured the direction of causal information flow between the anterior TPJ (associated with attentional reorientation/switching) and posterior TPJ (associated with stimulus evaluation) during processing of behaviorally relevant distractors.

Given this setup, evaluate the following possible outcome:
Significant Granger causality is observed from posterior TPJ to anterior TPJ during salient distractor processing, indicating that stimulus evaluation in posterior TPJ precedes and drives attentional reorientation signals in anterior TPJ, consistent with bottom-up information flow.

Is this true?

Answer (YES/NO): NO